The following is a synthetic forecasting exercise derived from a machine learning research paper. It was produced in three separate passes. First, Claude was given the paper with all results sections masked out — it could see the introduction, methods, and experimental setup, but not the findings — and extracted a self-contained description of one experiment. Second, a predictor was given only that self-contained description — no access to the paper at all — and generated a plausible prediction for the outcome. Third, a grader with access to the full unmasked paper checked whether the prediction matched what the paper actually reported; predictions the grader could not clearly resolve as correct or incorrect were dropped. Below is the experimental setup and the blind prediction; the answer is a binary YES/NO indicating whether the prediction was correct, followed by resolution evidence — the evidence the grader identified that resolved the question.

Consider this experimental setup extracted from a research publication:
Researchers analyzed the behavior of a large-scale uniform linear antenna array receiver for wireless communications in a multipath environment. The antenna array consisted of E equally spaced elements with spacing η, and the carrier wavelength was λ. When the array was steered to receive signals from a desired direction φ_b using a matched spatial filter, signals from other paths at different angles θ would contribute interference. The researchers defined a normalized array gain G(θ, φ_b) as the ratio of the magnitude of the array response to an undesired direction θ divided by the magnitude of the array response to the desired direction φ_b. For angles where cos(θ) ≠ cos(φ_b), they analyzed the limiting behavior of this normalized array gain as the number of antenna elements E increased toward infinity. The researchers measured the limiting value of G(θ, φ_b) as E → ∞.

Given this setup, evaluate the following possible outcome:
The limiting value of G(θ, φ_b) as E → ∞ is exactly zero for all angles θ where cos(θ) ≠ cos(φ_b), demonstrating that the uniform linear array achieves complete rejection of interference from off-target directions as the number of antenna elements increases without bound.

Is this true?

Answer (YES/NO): YES